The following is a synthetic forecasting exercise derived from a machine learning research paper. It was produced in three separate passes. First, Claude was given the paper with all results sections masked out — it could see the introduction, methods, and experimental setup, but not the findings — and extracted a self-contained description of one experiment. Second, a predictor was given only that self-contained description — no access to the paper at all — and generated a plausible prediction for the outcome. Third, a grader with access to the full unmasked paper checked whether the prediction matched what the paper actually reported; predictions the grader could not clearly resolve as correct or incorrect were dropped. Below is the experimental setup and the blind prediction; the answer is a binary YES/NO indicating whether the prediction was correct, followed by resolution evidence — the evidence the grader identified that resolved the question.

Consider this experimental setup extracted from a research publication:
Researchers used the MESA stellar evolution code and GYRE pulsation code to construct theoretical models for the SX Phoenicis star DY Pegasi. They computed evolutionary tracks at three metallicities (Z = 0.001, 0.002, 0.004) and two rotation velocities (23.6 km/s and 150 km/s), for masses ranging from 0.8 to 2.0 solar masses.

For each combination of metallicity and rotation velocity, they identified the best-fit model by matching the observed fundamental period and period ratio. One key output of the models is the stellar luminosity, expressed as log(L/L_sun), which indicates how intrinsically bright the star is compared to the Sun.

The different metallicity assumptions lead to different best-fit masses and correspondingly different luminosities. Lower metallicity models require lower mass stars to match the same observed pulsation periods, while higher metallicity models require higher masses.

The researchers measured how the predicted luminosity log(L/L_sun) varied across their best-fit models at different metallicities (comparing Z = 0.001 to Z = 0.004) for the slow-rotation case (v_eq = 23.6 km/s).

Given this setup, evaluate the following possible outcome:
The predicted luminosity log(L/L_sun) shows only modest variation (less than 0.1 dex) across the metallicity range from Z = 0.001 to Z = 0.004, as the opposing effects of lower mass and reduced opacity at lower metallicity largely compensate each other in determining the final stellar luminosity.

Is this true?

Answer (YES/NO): NO